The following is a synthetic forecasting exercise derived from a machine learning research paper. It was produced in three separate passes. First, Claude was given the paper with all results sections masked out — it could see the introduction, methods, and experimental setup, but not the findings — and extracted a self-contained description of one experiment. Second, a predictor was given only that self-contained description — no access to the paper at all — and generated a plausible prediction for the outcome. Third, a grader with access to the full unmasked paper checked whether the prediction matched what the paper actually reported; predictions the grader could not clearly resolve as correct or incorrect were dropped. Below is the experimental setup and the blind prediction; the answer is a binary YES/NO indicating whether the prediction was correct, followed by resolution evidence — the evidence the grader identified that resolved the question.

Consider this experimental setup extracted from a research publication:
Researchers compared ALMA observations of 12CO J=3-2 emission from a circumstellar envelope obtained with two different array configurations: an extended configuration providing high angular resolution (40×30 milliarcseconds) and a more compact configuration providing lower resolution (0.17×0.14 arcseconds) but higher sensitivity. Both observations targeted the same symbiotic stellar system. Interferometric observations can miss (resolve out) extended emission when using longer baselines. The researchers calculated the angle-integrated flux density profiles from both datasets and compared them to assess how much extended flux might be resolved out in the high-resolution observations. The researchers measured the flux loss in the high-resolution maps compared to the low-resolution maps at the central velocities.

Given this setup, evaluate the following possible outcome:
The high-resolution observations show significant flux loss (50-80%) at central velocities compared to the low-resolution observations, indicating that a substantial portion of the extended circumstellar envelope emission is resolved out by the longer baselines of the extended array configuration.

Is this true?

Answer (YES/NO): NO